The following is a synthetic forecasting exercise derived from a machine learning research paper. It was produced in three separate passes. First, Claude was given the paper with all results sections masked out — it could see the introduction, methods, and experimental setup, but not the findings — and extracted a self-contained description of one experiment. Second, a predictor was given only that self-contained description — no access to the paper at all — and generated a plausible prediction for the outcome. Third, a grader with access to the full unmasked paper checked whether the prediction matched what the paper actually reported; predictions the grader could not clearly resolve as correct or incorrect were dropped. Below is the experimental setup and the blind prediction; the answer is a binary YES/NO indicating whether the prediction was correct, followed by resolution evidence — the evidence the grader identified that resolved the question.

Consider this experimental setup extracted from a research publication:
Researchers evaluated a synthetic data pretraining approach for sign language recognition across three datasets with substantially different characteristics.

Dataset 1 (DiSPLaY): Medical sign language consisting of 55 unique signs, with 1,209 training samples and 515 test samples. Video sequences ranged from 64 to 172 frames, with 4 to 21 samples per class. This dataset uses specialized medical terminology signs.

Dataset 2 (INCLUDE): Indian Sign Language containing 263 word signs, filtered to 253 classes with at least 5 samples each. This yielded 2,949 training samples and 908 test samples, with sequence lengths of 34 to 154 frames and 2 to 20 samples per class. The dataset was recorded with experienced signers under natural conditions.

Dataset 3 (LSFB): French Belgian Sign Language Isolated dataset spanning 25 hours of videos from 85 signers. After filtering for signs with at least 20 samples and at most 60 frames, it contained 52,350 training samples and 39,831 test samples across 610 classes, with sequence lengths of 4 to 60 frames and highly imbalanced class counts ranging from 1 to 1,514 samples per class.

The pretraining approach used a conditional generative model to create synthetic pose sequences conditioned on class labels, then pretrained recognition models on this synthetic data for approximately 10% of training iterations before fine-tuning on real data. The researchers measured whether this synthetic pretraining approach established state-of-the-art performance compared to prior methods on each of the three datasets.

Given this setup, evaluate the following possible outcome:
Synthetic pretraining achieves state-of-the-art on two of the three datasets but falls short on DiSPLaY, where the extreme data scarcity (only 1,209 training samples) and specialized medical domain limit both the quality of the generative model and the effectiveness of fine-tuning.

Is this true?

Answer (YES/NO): NO